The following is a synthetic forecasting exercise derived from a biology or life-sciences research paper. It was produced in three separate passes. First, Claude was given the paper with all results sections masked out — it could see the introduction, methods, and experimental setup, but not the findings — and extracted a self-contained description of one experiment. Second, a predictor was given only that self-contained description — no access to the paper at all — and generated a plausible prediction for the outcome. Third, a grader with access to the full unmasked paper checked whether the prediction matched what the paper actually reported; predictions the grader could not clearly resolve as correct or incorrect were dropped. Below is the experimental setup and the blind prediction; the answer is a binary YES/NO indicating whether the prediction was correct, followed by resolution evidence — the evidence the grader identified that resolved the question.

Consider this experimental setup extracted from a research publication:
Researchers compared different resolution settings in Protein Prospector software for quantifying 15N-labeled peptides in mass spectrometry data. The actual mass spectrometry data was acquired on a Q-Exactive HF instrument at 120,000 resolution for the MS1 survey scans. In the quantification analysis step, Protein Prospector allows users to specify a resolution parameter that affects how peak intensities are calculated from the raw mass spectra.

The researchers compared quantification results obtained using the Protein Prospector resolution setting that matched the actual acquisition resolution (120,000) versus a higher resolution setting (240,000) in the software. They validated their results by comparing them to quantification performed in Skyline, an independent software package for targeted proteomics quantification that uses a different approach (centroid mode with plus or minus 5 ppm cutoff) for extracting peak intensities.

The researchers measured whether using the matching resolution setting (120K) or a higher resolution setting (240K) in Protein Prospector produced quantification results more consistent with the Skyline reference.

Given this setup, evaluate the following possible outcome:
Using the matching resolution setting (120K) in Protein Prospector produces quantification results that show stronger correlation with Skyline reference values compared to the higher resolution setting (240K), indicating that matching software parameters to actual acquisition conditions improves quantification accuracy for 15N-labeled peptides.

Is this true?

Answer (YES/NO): NO